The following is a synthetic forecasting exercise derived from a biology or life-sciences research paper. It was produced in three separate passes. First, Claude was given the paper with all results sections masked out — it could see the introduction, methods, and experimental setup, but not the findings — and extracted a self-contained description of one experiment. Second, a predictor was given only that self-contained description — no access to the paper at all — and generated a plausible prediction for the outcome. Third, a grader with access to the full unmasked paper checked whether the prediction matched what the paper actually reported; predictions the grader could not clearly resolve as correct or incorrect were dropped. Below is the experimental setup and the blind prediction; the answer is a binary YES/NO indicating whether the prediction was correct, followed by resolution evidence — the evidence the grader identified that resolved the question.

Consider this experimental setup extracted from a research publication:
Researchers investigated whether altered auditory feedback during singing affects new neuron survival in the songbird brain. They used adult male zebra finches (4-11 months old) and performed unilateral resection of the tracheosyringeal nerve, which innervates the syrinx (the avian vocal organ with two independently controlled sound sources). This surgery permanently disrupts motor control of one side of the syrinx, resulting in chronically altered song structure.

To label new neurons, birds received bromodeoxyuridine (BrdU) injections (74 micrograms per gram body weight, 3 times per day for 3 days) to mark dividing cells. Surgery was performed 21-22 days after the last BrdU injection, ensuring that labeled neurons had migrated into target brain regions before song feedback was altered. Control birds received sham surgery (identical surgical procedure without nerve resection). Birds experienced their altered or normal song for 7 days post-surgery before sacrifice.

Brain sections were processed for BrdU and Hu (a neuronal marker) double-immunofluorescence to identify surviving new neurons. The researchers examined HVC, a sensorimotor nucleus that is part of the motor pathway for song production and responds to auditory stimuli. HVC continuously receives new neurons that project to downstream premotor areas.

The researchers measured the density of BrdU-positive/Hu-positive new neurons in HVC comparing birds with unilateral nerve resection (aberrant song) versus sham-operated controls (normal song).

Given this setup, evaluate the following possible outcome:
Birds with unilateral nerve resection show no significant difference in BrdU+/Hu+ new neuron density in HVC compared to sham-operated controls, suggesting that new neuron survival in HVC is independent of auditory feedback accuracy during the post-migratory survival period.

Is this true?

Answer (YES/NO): YES